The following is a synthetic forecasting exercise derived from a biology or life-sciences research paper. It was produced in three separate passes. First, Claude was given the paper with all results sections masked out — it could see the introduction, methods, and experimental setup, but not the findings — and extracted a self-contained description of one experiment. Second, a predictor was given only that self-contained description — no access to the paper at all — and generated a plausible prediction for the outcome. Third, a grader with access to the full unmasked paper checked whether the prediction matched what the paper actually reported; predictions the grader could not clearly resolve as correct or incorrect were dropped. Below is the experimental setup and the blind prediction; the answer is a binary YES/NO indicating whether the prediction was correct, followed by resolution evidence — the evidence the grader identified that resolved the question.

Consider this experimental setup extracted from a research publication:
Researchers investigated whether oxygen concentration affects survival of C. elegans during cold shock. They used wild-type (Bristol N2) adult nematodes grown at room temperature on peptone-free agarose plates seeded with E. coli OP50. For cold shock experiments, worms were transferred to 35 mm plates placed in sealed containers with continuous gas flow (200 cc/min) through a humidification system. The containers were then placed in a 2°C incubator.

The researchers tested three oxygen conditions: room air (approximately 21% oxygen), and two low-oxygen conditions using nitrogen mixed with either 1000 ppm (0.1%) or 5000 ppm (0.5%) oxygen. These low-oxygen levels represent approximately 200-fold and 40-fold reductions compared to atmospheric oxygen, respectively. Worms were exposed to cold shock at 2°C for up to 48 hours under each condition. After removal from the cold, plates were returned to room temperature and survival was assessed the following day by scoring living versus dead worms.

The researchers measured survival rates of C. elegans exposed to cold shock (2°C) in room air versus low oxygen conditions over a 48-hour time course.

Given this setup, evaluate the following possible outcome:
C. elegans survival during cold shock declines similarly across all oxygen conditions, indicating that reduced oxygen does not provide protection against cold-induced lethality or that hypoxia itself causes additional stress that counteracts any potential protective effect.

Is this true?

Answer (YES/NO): NO